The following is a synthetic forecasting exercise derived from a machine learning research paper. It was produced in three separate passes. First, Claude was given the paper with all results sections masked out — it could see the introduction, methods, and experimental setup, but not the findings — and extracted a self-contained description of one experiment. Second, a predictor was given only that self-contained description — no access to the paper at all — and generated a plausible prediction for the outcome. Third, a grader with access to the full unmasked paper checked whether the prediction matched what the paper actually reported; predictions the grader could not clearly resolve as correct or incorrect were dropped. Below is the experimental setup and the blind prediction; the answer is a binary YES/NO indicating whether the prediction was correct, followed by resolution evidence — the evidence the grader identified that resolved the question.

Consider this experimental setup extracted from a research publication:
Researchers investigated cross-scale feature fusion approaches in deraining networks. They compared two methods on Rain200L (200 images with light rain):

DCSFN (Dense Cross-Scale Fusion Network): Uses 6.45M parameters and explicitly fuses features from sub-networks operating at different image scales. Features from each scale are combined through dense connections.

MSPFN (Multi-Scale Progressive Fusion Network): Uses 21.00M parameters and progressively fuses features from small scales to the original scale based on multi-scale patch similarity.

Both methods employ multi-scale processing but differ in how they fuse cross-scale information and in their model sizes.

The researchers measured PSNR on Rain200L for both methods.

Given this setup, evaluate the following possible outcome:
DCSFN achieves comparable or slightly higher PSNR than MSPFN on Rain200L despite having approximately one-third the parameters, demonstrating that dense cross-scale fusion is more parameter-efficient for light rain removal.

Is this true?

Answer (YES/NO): NO